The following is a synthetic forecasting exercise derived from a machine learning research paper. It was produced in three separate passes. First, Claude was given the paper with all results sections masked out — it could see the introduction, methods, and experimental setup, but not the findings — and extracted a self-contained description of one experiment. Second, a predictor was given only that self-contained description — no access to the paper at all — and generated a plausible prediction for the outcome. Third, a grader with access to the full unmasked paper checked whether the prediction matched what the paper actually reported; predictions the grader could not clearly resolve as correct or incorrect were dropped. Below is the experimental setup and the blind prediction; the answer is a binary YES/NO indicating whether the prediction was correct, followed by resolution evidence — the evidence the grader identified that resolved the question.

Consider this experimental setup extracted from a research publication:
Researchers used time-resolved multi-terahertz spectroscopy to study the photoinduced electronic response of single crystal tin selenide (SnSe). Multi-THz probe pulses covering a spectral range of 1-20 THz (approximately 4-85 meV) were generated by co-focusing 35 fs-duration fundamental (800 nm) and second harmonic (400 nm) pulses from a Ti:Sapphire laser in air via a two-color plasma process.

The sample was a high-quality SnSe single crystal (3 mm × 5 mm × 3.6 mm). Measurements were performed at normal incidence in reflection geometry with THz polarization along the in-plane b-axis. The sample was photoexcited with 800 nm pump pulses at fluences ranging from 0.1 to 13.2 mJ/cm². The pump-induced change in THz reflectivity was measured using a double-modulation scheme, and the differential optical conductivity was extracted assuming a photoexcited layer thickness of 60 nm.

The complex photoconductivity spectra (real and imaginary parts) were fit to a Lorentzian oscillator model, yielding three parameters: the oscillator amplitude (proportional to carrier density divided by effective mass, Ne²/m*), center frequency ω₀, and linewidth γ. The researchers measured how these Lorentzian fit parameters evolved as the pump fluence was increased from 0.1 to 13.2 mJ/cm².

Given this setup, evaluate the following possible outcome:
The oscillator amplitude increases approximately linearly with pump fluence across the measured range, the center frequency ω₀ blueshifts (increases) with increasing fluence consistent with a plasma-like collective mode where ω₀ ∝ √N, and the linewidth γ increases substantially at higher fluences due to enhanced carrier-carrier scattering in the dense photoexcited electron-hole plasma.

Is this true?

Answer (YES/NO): NO